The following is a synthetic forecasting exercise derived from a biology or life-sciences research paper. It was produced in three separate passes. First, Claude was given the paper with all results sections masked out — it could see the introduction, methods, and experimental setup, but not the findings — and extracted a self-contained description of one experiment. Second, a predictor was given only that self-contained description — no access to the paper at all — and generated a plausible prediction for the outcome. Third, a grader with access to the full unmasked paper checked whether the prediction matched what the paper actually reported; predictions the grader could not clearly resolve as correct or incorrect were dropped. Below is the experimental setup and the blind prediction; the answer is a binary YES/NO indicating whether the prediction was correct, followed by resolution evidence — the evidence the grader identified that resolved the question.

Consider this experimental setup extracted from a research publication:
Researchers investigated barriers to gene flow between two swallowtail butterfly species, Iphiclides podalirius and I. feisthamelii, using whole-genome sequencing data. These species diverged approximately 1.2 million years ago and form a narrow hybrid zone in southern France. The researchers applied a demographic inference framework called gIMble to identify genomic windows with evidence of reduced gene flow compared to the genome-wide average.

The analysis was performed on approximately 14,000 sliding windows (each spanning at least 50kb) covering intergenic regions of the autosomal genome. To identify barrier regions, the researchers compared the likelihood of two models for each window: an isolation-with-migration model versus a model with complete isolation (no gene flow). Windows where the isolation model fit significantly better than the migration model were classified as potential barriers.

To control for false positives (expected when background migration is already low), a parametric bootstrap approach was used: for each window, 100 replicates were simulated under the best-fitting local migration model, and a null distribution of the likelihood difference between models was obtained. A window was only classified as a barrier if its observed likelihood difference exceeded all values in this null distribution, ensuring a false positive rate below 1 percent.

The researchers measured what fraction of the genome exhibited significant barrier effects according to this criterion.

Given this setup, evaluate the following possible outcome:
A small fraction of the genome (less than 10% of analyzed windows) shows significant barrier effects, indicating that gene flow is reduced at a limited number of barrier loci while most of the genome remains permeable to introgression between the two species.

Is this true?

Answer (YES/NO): NO